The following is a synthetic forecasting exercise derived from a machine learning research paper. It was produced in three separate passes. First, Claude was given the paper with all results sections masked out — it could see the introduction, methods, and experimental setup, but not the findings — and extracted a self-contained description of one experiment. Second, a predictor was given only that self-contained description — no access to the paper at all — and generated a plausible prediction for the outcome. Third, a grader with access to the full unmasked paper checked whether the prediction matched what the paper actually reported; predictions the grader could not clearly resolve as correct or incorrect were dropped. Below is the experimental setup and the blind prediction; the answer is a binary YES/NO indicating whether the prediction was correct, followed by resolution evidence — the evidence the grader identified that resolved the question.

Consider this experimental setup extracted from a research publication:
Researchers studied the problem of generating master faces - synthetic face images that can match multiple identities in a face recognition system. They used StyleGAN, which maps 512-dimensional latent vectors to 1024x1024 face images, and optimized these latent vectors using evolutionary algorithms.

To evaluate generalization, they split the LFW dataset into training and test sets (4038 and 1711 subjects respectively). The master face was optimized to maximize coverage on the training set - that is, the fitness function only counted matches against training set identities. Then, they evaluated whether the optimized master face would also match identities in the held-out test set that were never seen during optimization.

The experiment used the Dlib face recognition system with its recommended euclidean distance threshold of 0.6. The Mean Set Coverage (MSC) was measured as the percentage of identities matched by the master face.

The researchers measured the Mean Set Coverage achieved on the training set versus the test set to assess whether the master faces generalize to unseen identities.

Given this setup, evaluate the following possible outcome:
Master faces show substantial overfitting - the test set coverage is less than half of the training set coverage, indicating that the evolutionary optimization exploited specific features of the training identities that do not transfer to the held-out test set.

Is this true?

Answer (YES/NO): NO